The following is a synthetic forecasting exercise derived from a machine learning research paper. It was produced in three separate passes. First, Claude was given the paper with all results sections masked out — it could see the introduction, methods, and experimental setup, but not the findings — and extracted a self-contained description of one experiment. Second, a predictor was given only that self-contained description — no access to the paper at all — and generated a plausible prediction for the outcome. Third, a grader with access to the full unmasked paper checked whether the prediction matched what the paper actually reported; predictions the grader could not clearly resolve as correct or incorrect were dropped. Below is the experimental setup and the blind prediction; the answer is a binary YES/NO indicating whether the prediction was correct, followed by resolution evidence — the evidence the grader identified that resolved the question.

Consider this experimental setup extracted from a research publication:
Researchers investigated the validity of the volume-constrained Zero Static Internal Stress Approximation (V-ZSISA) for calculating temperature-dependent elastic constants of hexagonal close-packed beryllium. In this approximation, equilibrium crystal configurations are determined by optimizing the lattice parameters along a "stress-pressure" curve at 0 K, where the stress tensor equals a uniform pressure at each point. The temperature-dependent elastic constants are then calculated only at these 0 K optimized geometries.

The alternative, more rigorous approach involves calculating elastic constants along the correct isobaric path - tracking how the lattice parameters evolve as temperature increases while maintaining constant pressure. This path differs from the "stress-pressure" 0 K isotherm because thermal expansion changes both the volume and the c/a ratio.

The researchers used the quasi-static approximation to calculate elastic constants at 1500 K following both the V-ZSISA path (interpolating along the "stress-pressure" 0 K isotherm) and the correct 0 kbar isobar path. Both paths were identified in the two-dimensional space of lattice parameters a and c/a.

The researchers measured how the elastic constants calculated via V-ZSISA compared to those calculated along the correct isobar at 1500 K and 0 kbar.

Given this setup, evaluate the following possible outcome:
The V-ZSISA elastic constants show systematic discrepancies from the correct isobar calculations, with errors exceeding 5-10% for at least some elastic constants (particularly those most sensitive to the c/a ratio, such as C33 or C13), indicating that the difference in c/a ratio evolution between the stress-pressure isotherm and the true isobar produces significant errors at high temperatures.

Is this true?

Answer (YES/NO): NO